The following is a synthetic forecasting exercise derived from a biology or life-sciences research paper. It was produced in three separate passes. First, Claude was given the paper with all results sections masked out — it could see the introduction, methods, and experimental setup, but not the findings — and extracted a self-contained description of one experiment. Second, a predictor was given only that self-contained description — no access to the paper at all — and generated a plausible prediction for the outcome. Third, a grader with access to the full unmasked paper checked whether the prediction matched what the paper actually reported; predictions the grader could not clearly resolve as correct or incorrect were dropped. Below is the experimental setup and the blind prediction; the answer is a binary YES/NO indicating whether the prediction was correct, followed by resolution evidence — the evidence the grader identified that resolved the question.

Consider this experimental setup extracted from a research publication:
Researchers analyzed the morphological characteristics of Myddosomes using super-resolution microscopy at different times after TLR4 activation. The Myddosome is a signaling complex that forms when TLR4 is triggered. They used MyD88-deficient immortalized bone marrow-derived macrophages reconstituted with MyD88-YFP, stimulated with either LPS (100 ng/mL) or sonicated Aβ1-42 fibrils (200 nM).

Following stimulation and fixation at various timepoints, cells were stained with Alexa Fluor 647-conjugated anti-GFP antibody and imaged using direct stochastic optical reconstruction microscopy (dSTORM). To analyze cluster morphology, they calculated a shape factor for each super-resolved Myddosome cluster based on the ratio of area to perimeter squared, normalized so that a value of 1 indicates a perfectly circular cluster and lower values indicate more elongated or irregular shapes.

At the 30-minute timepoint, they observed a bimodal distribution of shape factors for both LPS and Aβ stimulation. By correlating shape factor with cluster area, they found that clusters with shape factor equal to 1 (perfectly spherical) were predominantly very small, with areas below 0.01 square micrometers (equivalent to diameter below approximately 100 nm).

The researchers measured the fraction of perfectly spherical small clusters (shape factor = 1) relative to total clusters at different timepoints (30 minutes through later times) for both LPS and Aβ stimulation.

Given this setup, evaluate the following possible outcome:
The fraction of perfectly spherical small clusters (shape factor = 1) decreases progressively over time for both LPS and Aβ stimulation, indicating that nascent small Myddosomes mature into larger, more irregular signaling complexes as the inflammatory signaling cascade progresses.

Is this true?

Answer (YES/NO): YES